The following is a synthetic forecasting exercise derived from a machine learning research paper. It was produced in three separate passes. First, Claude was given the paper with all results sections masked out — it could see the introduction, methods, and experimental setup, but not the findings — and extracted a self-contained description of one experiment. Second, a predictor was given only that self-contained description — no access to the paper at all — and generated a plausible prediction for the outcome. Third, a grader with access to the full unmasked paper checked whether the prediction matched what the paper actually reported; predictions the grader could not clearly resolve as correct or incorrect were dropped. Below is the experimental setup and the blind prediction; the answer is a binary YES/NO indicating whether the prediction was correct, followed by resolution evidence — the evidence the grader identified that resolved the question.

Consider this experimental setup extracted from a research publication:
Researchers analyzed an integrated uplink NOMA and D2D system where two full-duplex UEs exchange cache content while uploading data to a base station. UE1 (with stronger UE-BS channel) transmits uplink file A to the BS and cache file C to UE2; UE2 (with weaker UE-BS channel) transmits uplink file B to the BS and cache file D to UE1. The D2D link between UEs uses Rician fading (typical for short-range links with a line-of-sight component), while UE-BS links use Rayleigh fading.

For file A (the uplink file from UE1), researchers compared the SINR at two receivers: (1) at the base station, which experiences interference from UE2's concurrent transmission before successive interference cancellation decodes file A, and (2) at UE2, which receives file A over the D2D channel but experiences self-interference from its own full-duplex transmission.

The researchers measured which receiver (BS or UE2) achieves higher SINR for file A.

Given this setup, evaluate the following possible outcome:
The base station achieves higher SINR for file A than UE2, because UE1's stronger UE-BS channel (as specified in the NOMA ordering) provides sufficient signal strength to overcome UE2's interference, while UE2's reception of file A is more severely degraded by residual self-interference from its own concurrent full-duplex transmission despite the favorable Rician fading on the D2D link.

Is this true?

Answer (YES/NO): NO